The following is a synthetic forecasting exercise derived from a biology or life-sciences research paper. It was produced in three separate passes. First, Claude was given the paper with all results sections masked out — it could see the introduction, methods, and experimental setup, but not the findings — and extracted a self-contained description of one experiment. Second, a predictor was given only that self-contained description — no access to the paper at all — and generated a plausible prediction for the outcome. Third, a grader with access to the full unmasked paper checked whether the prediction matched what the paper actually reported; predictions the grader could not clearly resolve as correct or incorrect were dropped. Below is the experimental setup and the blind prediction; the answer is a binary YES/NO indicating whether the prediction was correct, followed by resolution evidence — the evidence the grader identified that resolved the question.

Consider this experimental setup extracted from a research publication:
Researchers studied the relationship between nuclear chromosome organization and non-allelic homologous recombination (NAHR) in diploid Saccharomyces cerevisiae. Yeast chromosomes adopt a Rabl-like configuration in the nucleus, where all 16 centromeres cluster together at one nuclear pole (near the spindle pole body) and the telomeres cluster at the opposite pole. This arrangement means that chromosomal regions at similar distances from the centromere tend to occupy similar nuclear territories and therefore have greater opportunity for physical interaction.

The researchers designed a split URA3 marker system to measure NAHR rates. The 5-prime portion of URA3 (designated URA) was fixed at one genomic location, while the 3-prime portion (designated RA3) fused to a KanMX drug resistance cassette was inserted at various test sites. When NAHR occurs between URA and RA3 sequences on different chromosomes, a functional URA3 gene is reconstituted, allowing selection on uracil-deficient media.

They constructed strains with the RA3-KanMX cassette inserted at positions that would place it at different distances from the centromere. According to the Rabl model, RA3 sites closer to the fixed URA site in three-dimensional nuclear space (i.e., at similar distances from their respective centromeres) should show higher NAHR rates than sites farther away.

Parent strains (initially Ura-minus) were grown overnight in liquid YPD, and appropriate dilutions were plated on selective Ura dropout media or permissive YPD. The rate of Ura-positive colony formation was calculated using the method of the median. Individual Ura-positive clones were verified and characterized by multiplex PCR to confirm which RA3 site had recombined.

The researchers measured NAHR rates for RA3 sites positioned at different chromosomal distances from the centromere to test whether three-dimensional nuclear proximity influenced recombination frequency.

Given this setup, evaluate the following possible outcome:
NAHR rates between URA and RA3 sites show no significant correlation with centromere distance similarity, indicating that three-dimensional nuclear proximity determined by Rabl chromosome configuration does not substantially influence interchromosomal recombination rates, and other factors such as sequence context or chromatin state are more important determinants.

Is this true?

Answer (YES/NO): YES